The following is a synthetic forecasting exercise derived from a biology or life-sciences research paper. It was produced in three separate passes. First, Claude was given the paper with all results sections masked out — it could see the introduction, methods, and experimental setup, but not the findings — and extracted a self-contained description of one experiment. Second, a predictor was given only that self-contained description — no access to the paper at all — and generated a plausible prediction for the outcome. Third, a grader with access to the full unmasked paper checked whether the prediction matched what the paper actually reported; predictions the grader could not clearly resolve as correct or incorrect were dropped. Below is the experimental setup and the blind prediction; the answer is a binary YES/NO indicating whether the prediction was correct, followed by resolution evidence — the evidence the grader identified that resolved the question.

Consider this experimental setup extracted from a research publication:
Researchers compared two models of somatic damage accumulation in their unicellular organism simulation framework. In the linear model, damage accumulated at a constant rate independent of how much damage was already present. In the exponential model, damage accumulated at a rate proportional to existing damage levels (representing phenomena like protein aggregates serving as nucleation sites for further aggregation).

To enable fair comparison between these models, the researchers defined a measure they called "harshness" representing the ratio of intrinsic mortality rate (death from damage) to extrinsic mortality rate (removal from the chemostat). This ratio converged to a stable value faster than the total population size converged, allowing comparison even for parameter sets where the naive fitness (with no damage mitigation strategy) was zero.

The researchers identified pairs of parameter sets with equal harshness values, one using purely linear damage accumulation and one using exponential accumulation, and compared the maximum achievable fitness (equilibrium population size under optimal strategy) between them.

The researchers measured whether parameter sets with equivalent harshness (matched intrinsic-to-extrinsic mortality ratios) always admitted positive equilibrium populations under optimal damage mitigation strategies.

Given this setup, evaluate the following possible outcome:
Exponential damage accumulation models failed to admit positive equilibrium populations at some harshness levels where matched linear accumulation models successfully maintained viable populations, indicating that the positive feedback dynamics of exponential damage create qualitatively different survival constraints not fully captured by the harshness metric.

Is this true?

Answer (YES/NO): NO